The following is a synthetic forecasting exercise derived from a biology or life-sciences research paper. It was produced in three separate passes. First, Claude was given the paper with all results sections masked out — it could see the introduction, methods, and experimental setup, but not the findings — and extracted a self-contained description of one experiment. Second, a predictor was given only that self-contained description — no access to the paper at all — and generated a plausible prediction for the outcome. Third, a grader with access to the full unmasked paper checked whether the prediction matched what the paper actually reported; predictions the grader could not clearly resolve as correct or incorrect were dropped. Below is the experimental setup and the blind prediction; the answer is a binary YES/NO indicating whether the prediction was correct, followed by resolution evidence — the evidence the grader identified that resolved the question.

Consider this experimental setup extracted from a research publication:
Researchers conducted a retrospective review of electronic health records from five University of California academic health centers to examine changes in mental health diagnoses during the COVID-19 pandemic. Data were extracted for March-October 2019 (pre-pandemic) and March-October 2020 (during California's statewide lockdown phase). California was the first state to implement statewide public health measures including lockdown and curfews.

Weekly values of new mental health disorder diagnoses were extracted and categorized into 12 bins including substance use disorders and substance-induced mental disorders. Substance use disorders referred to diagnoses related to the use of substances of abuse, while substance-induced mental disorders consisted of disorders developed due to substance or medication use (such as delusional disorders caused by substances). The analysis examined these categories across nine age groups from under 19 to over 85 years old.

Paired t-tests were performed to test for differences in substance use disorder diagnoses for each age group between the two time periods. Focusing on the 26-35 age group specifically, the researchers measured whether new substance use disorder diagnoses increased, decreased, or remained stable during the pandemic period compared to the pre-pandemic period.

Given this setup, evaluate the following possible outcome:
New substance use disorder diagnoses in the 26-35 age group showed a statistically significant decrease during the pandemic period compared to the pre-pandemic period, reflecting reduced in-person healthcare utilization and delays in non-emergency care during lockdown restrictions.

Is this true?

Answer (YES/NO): NO